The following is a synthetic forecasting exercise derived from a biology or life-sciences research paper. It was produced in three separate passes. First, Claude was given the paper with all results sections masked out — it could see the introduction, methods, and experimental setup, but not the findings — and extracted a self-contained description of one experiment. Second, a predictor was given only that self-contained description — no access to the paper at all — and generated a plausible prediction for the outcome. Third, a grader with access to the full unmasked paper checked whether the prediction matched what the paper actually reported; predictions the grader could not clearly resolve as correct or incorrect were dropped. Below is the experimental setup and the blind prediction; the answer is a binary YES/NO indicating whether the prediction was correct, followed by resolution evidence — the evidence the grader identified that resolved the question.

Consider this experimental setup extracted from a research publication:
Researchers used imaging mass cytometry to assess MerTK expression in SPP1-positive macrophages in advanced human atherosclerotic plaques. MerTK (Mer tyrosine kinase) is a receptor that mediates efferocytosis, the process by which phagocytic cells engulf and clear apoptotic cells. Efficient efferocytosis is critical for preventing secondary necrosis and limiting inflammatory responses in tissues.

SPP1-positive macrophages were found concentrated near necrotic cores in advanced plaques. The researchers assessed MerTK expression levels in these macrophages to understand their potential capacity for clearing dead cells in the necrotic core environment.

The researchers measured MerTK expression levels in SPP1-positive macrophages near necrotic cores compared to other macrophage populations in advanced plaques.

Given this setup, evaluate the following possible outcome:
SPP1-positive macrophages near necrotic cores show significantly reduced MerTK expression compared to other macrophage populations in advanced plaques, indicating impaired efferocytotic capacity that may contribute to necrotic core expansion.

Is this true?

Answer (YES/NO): YES